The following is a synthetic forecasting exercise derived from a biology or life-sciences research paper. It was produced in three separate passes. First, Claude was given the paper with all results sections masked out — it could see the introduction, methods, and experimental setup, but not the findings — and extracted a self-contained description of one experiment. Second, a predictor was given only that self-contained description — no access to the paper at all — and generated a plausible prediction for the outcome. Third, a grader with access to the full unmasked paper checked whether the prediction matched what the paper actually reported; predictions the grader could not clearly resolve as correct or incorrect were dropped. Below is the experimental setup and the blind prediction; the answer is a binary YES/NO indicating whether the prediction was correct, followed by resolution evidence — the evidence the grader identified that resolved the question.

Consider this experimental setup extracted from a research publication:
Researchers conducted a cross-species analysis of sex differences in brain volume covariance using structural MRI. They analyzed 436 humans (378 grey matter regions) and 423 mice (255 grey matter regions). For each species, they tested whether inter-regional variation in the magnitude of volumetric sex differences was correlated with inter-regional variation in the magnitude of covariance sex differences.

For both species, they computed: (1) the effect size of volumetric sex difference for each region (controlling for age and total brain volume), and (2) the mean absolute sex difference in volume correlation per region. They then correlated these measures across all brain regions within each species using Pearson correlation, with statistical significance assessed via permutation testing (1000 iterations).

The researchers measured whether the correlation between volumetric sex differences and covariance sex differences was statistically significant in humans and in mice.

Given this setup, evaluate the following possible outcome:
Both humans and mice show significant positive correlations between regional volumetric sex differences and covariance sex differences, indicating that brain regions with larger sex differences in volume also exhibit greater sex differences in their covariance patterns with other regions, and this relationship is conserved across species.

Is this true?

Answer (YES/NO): NO